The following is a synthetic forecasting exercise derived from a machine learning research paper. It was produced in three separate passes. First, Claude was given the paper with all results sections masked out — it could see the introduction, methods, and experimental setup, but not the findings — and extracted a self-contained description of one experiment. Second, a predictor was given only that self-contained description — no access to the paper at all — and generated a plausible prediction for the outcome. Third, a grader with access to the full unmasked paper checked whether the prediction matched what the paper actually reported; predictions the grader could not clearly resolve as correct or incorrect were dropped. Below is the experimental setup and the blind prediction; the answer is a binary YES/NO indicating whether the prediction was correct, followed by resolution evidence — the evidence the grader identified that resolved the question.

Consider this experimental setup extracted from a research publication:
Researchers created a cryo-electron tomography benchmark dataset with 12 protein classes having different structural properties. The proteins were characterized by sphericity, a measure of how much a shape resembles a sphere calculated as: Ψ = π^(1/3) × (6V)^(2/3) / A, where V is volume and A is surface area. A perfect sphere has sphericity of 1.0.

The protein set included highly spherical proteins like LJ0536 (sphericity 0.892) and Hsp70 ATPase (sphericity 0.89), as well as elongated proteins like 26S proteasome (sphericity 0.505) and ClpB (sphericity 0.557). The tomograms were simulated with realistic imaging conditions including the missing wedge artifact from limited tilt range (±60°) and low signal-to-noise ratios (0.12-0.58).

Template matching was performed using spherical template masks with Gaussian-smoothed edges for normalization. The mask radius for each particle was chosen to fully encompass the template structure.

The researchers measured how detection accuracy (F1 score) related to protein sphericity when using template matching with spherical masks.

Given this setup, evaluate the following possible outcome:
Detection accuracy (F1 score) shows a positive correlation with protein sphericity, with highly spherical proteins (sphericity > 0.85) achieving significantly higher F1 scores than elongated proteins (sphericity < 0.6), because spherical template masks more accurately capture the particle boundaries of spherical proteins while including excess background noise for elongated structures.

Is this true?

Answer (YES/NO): NO